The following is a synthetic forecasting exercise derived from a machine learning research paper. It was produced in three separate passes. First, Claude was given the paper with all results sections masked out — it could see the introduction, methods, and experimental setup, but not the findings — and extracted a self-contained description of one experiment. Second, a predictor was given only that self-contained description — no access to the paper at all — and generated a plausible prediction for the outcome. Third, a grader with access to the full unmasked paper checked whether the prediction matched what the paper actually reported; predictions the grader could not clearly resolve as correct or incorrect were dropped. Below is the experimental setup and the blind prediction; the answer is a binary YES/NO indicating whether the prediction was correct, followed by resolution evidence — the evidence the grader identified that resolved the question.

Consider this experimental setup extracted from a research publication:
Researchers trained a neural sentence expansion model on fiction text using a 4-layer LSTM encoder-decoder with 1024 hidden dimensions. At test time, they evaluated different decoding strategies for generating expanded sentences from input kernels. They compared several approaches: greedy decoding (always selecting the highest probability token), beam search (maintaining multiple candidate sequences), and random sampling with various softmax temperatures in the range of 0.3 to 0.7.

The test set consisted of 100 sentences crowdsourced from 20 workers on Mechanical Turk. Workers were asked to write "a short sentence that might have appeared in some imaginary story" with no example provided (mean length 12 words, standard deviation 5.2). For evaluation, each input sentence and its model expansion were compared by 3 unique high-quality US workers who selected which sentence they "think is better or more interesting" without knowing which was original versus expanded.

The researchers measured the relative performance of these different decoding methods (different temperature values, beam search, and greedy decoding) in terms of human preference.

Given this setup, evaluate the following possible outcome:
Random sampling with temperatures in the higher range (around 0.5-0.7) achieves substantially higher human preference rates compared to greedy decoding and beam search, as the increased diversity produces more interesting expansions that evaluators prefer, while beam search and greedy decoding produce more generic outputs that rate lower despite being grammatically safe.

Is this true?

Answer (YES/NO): NO